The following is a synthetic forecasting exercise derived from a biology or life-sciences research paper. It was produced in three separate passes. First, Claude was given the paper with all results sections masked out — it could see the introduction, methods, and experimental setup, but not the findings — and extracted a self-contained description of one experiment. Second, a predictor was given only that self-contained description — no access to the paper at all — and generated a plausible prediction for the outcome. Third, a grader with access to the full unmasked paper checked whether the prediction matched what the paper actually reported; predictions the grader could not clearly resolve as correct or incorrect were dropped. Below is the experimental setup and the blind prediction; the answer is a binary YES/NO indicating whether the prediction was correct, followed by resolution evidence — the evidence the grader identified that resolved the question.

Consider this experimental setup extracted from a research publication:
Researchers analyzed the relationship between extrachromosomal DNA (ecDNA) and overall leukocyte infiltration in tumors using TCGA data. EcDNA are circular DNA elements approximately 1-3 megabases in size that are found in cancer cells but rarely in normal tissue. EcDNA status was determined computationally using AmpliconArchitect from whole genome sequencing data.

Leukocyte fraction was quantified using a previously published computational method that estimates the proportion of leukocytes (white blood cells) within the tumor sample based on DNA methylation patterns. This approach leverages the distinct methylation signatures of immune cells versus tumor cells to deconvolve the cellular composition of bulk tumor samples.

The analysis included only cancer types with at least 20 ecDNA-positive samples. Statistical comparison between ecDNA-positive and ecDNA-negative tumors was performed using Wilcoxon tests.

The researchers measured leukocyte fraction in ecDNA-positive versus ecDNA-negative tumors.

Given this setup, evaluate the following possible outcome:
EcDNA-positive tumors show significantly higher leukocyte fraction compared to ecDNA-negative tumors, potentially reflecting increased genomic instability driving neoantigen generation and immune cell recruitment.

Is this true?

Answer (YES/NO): NO